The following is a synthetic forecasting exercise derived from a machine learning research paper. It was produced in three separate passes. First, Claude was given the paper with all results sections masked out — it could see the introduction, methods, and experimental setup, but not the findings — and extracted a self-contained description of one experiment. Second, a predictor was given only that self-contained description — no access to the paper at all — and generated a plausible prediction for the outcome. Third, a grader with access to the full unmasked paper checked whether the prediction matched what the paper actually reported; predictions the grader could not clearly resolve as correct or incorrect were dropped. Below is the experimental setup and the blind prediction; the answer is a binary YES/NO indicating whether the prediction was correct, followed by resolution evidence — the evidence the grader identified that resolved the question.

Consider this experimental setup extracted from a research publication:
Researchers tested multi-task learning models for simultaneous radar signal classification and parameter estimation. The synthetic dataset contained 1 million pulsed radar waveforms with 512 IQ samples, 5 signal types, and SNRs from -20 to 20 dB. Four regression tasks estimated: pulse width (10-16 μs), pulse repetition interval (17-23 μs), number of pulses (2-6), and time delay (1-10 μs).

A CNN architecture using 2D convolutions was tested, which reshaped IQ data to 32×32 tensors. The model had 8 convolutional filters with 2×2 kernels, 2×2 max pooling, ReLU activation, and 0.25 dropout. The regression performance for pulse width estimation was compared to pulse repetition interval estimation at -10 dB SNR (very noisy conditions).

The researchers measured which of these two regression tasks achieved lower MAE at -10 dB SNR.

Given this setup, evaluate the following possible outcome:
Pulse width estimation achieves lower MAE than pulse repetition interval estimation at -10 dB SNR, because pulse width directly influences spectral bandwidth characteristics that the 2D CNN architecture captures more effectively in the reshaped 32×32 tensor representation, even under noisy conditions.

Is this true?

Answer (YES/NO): NO